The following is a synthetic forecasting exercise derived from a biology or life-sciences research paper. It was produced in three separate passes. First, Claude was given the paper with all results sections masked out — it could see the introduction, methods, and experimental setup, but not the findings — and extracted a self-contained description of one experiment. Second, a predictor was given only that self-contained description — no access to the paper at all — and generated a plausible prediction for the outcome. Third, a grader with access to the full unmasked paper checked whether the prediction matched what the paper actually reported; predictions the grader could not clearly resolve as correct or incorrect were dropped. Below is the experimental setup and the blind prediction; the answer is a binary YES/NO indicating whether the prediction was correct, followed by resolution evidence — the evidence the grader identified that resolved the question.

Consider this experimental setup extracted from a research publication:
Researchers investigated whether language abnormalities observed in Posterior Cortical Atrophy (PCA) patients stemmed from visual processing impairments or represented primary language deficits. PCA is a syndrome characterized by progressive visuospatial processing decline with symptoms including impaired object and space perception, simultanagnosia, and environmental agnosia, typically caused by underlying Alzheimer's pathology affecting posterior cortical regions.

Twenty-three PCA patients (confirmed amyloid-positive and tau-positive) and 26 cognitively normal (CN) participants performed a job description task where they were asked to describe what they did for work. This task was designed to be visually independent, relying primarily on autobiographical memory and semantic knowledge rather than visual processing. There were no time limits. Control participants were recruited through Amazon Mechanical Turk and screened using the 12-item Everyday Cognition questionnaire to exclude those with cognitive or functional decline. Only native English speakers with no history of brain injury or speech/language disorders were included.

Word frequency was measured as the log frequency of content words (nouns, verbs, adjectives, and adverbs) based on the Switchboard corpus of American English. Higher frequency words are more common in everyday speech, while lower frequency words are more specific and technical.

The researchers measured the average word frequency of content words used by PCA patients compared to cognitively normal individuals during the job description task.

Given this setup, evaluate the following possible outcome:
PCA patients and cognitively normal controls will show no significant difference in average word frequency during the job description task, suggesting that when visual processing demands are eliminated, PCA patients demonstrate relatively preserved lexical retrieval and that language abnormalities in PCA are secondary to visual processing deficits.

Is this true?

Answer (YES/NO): YES